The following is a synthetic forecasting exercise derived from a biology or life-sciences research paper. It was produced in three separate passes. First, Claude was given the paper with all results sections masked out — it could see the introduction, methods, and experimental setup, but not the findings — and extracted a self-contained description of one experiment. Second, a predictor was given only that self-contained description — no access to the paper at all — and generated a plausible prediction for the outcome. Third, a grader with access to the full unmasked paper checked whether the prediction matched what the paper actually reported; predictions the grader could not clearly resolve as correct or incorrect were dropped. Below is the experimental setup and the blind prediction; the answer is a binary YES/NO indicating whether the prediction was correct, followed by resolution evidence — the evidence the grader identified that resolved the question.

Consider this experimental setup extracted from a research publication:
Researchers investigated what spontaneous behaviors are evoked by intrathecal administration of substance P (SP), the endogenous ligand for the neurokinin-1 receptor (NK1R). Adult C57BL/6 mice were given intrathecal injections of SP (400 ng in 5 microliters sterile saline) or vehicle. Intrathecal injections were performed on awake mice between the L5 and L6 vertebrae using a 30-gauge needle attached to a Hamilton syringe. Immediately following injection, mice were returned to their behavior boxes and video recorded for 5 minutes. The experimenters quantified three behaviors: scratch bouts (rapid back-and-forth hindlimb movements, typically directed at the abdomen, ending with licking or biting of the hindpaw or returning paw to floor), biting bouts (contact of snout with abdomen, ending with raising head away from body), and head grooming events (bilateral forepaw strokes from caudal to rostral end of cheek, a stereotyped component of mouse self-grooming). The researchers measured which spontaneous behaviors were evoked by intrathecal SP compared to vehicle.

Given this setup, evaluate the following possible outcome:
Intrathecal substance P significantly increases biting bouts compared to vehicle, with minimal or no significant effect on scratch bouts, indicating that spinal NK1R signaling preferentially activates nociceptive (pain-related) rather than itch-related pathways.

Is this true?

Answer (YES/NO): NO